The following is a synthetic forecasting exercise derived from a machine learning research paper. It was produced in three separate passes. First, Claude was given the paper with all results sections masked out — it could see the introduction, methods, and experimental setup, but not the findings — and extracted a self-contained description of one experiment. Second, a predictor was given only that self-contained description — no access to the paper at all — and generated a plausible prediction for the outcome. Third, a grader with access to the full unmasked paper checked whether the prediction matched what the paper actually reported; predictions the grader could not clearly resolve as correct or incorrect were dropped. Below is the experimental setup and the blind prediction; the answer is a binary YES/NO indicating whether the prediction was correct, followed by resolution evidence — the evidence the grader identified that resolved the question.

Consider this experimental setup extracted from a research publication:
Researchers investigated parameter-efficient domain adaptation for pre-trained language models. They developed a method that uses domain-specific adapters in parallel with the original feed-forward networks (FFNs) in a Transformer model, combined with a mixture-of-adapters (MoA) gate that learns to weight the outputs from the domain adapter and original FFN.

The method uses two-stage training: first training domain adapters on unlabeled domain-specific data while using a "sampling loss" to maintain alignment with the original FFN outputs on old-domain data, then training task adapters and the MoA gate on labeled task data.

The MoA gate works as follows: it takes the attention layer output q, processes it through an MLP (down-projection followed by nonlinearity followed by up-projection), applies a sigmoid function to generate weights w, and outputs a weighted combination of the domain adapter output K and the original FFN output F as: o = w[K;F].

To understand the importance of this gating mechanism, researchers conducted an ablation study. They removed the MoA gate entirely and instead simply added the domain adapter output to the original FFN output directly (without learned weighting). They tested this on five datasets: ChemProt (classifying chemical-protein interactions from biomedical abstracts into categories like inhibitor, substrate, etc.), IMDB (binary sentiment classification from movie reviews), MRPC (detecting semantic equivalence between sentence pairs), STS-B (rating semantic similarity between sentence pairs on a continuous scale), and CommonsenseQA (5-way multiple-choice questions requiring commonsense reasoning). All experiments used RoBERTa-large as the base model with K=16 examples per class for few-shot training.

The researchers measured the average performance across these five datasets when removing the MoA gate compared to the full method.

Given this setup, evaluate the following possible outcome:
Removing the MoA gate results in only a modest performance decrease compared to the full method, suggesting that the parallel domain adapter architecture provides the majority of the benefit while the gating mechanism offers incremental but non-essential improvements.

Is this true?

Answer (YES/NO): NO